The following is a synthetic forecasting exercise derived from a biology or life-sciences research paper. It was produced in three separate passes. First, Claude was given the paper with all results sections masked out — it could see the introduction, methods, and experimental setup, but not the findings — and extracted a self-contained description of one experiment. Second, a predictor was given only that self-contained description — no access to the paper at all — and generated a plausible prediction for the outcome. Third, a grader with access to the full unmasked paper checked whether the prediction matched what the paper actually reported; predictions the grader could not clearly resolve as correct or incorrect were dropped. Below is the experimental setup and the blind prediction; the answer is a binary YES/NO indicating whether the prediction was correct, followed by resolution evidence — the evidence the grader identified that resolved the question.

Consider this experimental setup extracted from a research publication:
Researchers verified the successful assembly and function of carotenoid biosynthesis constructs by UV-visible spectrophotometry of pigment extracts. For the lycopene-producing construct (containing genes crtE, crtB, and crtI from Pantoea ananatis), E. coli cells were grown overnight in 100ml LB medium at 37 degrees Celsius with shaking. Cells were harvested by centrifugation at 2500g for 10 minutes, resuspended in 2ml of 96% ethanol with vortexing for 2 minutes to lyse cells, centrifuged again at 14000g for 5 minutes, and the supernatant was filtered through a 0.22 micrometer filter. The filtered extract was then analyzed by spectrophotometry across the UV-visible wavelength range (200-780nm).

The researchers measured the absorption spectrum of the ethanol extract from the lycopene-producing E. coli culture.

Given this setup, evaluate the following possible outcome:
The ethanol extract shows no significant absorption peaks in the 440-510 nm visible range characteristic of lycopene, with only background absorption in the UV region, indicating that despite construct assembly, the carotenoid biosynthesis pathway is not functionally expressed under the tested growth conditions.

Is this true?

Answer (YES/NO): NO